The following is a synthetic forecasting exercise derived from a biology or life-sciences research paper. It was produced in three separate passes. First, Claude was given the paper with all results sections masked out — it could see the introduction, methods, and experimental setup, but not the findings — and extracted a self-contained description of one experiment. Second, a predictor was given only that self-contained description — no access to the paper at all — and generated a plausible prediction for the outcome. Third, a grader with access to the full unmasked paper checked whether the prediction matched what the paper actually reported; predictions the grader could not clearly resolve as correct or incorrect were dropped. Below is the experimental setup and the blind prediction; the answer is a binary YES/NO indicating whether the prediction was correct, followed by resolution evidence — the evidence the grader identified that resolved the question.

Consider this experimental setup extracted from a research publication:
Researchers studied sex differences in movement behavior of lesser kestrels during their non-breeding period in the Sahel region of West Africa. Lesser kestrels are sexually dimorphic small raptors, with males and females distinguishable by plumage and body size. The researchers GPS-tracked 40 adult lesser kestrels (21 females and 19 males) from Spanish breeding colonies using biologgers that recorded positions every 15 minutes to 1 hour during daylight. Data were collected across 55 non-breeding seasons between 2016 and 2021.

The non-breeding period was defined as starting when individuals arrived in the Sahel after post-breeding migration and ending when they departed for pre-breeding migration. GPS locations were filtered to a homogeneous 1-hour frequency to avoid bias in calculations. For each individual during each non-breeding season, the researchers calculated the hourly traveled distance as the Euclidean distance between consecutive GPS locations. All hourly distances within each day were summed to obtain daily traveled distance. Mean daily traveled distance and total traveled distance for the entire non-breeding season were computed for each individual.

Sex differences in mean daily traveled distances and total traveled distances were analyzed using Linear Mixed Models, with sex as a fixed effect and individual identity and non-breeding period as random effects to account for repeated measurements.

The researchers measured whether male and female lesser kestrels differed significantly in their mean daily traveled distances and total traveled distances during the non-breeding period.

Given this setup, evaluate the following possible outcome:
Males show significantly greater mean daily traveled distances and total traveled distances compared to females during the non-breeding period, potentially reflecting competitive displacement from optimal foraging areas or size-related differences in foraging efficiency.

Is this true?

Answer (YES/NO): NO